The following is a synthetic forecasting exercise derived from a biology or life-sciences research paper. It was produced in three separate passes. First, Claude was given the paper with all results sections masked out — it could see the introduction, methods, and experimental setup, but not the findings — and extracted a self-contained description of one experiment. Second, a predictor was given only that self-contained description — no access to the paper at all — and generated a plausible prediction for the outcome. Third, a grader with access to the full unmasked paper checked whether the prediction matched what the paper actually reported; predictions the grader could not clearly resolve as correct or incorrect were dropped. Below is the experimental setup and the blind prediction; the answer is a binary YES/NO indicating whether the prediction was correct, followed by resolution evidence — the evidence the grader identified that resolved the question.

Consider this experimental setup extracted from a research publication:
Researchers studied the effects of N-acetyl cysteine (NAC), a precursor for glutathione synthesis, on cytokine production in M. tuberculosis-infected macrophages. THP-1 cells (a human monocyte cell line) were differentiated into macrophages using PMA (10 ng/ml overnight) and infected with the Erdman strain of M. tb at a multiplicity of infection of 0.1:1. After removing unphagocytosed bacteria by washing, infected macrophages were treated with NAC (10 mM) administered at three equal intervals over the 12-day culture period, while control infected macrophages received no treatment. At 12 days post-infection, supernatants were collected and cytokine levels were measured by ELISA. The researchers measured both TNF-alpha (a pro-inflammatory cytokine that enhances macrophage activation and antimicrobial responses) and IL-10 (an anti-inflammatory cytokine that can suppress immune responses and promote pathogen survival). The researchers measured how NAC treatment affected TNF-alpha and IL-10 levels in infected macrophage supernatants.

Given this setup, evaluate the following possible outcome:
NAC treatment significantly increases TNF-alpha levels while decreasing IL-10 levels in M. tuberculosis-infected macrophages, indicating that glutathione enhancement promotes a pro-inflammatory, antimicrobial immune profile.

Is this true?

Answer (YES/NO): NO